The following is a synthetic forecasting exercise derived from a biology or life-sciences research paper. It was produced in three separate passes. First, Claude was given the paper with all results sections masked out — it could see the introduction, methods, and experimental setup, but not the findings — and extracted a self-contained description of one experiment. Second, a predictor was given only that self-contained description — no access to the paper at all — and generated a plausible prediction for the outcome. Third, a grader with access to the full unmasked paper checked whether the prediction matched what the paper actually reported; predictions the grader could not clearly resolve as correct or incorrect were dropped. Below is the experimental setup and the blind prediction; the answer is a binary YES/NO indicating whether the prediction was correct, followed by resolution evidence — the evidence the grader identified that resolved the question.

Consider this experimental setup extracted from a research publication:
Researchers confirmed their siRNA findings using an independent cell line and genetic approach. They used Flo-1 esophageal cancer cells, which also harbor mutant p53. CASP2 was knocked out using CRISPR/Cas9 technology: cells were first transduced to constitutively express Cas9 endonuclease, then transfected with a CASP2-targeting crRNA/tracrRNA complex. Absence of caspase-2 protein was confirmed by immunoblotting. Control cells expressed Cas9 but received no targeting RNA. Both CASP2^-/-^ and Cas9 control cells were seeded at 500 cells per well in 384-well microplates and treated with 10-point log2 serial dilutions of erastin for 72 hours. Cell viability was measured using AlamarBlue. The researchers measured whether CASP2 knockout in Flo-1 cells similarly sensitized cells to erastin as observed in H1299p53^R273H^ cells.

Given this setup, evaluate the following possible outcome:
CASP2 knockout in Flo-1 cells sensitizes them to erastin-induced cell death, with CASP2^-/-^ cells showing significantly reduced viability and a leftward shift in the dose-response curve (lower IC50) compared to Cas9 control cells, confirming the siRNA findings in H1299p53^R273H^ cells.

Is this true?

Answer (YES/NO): YES